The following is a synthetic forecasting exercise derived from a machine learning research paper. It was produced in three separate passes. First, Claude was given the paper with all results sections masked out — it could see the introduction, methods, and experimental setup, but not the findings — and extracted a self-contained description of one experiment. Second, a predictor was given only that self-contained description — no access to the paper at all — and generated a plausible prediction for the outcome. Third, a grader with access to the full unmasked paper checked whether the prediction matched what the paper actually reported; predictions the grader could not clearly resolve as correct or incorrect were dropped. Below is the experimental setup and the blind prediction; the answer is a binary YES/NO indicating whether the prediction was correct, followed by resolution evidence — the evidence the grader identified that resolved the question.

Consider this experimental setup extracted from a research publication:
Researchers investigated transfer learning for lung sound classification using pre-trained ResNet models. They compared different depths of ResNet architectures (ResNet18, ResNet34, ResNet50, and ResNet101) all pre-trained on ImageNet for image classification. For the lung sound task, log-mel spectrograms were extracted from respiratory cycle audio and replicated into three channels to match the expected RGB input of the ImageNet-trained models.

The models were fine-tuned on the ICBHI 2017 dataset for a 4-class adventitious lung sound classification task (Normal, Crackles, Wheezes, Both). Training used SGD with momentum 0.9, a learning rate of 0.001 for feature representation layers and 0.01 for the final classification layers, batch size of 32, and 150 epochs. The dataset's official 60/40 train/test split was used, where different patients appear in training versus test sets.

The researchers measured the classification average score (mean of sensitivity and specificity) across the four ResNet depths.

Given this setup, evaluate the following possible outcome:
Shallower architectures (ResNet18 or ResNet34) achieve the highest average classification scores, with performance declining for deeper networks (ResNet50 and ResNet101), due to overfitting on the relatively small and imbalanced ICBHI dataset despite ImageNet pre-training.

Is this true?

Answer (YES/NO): NO